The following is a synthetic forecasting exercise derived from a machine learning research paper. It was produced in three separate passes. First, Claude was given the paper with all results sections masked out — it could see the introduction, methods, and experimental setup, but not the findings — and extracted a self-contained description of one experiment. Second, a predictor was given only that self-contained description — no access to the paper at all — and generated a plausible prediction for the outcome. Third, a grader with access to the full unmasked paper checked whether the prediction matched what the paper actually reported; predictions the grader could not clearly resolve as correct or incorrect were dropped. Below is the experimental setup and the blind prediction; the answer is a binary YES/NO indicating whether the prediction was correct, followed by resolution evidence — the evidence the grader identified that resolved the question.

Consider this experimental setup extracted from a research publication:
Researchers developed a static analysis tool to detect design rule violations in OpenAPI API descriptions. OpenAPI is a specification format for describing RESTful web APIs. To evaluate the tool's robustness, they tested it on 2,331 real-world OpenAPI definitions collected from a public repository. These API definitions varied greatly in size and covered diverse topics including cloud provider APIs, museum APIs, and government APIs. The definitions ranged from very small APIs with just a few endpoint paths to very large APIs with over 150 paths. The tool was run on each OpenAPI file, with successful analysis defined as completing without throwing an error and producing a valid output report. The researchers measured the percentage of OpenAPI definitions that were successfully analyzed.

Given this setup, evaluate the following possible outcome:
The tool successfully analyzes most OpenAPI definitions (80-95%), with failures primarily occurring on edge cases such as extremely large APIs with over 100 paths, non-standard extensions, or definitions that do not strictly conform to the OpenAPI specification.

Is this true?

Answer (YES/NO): NO